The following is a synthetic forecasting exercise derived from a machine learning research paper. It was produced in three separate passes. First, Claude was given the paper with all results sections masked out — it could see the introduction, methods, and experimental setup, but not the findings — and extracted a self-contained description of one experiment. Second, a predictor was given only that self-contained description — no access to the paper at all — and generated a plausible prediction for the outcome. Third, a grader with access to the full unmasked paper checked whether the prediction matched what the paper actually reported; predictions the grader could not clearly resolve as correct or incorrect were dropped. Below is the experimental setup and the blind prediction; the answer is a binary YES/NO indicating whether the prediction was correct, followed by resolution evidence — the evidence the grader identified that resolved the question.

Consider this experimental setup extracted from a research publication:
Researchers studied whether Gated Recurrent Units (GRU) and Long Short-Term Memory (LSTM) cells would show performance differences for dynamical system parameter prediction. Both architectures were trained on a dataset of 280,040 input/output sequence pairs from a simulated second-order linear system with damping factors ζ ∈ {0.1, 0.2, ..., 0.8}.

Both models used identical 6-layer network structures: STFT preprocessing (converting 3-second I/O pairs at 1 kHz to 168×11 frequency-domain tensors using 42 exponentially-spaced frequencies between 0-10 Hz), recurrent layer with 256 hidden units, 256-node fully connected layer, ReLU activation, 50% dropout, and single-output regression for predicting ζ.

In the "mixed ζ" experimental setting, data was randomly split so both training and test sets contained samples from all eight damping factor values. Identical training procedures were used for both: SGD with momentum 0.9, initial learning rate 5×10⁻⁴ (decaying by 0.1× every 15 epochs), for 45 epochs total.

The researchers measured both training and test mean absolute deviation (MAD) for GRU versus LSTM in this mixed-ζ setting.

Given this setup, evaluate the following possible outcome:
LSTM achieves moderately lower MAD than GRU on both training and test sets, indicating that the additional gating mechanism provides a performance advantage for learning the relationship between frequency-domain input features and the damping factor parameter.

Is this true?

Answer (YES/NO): NO